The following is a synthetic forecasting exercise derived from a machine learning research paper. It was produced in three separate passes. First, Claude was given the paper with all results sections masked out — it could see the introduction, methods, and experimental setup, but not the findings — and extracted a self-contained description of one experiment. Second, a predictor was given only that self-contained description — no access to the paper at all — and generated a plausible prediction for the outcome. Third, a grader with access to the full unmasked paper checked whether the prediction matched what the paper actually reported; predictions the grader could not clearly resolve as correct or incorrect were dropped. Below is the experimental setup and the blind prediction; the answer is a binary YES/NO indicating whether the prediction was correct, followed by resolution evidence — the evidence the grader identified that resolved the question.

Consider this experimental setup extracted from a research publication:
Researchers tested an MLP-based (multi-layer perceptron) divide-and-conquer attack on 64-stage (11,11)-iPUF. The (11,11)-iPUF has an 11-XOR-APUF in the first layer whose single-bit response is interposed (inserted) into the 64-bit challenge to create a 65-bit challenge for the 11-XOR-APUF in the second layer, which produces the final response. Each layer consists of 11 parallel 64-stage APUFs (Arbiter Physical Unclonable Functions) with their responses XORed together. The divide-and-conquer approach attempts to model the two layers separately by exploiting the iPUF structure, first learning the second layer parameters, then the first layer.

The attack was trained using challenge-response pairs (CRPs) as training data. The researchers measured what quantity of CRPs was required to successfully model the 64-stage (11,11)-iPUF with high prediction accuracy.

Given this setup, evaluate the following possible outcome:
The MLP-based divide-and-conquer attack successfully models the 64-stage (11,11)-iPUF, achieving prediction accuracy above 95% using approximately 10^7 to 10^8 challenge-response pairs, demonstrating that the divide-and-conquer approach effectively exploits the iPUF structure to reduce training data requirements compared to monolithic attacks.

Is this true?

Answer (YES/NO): NO